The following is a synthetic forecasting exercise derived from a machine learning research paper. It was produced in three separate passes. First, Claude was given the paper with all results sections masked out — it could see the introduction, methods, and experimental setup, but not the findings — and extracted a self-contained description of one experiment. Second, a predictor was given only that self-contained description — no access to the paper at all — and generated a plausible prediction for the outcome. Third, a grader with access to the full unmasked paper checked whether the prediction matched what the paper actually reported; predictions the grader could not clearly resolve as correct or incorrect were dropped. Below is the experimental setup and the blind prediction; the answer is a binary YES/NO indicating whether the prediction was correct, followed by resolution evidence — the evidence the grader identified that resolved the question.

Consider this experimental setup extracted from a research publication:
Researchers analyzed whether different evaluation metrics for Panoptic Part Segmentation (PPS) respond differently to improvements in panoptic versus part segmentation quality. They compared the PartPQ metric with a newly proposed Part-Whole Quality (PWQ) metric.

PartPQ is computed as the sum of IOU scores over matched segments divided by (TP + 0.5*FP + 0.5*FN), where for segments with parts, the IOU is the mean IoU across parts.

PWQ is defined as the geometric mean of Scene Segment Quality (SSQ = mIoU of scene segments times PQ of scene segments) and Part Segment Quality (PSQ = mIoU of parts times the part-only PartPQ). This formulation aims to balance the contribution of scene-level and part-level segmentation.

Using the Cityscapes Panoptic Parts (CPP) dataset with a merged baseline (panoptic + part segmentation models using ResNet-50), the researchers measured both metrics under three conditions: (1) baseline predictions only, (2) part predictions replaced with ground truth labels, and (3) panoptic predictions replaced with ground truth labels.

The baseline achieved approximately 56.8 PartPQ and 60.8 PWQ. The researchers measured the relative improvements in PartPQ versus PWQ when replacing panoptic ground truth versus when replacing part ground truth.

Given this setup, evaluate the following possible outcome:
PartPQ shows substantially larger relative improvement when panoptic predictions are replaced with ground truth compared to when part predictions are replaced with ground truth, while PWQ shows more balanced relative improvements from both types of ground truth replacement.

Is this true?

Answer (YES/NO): YES